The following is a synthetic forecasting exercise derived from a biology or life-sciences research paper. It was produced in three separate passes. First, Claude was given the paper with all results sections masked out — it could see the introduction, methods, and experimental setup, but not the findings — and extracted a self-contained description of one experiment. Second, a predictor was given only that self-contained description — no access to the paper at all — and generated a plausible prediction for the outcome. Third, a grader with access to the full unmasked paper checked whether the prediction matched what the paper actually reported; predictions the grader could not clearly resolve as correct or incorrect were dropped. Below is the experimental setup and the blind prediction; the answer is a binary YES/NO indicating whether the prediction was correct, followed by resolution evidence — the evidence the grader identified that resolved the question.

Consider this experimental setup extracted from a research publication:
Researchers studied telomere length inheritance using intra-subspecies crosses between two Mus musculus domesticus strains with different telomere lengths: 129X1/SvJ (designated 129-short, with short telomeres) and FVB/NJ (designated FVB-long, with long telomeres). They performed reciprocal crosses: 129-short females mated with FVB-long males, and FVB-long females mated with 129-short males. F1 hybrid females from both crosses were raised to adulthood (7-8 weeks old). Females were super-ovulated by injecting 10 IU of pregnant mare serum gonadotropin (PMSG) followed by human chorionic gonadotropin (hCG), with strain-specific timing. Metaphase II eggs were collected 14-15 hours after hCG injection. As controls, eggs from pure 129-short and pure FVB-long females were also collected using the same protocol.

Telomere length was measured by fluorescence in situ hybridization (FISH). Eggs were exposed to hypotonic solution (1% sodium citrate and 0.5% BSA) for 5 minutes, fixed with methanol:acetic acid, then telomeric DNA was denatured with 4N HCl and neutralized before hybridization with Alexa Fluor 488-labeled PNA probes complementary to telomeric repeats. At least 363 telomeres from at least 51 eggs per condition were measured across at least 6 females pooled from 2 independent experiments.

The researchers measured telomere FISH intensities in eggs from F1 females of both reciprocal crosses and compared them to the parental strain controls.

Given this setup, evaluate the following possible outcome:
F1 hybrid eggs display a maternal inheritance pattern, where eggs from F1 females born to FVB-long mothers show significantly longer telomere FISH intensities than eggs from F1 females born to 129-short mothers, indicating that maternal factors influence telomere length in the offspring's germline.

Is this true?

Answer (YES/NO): NO